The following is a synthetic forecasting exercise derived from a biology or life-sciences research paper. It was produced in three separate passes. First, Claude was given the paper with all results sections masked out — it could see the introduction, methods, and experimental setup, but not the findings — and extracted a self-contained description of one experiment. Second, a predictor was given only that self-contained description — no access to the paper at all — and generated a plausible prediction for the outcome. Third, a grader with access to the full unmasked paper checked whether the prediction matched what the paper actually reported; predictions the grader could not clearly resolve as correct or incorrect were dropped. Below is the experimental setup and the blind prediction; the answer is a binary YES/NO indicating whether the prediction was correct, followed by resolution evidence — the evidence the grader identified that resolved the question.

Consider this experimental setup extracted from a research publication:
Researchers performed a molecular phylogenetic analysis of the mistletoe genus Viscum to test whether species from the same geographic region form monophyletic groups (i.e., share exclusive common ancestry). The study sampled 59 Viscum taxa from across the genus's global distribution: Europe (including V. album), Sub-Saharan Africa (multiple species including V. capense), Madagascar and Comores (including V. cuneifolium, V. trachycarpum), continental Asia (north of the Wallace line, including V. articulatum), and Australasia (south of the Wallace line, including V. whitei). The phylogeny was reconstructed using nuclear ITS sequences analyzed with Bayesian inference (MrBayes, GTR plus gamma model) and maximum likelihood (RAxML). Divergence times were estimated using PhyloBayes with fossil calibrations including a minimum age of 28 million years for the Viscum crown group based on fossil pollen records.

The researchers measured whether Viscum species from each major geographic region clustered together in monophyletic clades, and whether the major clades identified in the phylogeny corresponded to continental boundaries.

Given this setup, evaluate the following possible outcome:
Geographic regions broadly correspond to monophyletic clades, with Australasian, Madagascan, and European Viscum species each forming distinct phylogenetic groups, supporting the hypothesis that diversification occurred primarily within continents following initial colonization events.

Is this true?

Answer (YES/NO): NO